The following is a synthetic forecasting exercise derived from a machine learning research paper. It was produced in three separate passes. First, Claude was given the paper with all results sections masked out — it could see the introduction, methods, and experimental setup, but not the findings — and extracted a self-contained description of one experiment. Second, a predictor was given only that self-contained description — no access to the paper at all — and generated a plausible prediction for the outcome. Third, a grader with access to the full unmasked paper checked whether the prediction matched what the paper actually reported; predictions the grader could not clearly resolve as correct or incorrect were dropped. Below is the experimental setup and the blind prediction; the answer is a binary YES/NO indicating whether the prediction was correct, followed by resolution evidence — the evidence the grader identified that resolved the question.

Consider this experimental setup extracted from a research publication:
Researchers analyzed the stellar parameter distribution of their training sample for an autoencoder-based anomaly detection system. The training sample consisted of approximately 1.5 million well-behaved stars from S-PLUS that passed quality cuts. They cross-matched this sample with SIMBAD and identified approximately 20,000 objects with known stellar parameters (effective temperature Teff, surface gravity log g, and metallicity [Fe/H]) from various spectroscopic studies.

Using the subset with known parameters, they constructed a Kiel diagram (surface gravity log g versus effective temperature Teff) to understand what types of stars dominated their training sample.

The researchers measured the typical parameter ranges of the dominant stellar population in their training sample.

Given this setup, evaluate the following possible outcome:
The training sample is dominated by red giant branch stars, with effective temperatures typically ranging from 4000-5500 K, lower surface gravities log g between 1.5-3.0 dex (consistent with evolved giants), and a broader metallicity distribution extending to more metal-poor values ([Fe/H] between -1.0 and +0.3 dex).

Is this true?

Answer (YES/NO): NO